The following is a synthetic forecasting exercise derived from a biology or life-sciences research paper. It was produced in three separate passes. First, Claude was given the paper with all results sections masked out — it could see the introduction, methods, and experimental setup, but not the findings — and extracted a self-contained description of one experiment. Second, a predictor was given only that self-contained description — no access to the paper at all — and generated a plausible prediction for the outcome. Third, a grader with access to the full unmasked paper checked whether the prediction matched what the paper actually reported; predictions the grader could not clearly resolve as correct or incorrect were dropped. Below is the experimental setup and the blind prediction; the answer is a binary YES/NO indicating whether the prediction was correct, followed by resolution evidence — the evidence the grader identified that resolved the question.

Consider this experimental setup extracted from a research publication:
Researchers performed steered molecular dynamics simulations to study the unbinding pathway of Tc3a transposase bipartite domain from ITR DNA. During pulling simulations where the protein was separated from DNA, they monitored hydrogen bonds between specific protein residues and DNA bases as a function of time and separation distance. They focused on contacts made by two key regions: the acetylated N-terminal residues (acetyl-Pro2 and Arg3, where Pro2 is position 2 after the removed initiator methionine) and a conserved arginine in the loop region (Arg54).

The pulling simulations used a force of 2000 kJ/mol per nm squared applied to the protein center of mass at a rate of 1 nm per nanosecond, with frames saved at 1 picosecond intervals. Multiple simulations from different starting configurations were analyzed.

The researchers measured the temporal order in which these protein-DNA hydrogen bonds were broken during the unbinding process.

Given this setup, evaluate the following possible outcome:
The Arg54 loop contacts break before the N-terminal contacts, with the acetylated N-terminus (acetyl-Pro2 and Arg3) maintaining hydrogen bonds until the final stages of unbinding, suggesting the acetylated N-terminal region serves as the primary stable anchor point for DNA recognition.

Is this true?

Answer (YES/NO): YES